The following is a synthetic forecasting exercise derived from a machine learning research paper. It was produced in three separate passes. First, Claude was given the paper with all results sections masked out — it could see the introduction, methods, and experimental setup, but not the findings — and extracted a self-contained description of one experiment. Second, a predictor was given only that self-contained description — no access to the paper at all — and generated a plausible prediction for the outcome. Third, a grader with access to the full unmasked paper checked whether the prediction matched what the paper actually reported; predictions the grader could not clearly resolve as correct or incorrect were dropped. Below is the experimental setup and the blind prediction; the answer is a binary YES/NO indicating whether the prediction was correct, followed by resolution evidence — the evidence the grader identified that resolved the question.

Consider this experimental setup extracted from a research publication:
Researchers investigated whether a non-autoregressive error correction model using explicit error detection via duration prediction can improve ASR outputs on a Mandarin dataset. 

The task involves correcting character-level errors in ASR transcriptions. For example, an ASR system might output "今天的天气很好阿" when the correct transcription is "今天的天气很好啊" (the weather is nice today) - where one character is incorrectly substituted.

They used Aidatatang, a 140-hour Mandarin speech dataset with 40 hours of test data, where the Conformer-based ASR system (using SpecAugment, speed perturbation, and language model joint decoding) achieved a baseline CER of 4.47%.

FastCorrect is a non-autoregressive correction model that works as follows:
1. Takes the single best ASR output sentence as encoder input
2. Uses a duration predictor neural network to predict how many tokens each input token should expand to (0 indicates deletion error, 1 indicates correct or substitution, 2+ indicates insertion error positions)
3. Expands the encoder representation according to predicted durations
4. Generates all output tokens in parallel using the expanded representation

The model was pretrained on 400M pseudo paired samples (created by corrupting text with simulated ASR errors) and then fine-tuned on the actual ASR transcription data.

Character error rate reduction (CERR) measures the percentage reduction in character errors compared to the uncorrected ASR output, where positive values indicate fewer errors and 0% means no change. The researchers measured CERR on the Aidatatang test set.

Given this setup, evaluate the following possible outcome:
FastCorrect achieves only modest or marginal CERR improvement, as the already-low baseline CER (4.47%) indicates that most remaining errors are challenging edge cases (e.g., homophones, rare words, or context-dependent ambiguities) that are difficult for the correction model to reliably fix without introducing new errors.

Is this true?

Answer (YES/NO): NO